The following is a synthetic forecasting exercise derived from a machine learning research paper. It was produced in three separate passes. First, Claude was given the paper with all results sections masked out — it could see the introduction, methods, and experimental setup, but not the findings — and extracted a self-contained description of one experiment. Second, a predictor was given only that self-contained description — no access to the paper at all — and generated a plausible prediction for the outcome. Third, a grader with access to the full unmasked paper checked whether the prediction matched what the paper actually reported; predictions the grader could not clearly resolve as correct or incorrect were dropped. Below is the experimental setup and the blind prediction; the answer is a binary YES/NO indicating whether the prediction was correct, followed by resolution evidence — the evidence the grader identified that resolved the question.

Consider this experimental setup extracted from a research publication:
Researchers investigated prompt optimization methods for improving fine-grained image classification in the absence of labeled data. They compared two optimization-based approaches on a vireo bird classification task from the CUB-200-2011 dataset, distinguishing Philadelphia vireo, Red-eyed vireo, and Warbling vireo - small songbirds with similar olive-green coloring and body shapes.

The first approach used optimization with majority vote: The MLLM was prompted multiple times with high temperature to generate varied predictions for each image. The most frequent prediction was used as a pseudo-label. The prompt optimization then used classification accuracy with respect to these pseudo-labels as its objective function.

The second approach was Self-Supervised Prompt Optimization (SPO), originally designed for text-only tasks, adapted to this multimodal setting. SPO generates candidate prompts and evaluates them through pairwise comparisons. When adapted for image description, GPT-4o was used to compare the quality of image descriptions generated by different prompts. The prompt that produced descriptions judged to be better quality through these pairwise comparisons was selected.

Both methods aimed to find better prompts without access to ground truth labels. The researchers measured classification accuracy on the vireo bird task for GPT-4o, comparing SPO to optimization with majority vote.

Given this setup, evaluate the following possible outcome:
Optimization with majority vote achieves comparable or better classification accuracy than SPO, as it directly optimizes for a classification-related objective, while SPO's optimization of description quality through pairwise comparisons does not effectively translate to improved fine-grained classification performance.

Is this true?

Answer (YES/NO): YES